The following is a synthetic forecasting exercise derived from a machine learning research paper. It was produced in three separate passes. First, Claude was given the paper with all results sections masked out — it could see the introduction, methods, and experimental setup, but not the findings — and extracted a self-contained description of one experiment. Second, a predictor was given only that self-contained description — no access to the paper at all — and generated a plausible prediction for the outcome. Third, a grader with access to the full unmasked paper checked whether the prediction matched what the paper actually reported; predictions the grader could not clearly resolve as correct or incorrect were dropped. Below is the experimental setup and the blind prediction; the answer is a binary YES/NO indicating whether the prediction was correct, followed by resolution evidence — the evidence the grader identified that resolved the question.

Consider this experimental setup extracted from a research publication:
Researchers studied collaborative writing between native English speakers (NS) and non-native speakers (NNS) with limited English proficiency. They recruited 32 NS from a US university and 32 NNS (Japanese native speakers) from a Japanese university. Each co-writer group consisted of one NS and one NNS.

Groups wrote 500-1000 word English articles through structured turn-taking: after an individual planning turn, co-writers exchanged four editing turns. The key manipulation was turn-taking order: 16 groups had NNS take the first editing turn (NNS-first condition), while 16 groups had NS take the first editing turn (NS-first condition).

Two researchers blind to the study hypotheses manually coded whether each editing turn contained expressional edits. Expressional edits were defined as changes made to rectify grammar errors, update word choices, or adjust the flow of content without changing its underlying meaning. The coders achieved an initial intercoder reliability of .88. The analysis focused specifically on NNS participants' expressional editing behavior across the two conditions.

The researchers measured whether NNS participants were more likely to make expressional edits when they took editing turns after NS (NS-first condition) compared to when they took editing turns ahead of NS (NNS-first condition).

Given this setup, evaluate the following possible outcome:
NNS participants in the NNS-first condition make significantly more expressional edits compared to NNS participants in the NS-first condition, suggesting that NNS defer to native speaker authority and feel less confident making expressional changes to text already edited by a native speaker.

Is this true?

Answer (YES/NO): NO